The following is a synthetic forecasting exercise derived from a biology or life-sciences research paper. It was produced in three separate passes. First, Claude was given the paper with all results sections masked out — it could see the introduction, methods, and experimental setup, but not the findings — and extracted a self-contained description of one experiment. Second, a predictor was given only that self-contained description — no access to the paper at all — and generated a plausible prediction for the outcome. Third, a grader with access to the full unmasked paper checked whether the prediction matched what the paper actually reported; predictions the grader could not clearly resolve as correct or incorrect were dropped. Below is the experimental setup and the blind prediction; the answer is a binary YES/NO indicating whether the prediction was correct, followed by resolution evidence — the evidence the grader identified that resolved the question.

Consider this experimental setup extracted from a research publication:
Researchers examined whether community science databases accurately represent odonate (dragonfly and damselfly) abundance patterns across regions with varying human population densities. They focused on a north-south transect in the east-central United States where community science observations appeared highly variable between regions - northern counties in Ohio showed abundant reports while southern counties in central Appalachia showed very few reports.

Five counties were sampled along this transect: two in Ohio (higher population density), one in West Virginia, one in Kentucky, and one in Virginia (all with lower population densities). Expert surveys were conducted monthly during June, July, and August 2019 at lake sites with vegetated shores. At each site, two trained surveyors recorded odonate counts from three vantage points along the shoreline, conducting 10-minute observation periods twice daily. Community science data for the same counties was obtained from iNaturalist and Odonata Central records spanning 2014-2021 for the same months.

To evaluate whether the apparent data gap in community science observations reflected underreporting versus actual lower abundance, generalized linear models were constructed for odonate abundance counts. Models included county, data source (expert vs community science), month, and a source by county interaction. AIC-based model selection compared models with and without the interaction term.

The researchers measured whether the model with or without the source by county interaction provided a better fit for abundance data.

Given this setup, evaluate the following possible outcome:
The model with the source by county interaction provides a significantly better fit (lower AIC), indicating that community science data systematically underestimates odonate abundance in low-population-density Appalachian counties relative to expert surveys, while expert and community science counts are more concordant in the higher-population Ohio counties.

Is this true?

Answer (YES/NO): NO